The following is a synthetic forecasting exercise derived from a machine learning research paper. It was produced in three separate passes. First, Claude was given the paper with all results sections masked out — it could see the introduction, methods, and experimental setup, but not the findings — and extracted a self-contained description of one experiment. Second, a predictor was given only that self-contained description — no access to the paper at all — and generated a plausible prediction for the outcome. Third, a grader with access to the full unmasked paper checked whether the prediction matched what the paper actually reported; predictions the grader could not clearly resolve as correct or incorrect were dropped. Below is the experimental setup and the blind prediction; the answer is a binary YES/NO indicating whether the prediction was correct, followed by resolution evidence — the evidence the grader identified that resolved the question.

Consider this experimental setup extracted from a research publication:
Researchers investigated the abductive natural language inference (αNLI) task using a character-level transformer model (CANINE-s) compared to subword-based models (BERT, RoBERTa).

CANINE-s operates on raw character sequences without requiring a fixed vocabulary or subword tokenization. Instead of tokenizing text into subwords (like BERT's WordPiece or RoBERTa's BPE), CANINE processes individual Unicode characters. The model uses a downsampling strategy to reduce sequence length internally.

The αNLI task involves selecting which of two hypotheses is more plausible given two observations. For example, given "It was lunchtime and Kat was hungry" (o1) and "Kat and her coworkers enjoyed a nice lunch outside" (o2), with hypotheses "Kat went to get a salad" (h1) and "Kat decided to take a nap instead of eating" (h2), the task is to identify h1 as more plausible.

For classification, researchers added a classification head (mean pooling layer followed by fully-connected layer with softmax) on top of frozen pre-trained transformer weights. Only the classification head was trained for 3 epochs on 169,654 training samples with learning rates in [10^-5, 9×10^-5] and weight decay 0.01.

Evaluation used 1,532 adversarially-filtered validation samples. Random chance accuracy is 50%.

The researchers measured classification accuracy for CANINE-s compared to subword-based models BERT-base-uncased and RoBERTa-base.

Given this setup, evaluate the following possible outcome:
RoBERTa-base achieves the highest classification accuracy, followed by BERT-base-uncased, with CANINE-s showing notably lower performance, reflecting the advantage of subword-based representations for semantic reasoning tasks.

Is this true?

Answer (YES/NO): YES